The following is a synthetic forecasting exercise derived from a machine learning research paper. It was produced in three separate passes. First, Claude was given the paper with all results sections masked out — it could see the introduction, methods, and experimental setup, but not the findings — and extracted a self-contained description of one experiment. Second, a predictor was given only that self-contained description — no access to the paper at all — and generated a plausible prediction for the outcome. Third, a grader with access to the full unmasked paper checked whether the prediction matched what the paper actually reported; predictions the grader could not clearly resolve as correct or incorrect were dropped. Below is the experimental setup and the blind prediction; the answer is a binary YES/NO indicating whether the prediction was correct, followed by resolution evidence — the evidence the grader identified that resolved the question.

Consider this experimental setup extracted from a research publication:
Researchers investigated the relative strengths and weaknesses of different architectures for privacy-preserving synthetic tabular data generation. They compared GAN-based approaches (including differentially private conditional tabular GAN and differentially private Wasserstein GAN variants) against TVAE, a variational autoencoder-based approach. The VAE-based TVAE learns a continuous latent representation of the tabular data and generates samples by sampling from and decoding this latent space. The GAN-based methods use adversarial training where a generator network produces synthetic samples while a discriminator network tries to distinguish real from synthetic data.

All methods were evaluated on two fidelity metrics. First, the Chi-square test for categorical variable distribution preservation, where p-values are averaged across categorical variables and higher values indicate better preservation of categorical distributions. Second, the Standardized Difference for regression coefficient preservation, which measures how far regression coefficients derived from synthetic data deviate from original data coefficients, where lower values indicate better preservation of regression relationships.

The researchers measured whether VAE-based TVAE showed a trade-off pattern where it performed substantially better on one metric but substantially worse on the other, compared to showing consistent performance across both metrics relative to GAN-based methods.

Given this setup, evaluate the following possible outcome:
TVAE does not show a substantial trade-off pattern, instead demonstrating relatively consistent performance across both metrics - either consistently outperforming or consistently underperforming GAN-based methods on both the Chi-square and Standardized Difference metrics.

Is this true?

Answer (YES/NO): NO